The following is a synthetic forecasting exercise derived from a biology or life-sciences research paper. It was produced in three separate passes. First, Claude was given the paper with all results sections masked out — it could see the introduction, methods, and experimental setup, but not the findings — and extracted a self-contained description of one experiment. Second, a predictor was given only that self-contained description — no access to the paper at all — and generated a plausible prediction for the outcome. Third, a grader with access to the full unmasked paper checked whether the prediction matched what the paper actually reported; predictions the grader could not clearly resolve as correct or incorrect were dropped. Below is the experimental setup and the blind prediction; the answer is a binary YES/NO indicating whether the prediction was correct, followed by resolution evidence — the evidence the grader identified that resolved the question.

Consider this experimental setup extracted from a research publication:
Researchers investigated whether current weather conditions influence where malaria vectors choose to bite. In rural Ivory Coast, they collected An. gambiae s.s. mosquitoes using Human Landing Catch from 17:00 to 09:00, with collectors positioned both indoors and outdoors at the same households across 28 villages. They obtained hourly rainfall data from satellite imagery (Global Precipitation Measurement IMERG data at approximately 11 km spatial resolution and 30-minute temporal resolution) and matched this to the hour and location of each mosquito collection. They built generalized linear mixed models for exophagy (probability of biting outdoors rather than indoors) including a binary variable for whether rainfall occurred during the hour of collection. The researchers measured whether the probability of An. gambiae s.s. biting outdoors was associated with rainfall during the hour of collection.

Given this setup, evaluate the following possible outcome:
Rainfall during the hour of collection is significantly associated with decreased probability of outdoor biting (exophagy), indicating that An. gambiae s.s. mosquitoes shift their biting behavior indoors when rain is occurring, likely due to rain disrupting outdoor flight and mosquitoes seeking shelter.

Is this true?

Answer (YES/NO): YES